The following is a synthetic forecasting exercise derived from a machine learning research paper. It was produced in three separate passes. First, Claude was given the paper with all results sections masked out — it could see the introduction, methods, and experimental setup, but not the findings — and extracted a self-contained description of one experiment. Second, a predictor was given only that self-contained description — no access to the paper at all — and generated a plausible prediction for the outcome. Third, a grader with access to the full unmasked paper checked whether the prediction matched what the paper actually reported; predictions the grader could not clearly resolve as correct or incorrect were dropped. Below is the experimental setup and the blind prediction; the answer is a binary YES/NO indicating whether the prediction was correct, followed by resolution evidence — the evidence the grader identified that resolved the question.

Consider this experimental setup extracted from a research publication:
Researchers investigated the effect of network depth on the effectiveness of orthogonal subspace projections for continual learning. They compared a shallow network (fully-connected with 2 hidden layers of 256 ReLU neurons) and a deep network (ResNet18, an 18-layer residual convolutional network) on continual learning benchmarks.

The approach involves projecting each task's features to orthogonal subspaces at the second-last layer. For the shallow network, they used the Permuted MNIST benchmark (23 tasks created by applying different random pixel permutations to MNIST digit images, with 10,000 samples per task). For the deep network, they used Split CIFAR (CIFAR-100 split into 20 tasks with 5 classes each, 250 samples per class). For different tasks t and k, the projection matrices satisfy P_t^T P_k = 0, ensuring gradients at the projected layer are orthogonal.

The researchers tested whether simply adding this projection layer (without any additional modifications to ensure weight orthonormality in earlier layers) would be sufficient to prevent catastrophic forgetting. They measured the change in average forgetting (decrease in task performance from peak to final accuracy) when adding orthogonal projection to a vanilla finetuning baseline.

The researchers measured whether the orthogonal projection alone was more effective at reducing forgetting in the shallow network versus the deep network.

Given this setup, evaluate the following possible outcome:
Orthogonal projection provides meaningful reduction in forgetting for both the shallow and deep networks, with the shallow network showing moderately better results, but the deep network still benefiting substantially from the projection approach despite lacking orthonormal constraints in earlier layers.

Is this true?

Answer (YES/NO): NO